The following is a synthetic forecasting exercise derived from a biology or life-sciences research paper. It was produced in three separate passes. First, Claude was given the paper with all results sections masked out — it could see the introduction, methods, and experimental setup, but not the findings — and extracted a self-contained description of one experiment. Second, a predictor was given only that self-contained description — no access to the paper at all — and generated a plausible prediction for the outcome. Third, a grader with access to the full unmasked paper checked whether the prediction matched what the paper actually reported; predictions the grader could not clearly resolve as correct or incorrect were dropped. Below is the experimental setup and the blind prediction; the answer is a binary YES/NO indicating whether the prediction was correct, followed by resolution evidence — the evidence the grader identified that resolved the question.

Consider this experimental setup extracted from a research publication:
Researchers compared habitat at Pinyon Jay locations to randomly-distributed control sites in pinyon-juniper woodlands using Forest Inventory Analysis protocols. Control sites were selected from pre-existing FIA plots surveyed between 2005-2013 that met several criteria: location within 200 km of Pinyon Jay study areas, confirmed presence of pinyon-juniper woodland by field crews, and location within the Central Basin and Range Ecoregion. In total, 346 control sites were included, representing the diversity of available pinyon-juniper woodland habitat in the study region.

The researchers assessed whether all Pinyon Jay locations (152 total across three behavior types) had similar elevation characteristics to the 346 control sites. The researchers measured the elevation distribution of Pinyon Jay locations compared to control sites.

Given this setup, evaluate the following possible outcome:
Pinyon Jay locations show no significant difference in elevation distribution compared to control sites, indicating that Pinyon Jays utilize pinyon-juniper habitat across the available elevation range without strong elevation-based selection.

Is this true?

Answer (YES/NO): NO